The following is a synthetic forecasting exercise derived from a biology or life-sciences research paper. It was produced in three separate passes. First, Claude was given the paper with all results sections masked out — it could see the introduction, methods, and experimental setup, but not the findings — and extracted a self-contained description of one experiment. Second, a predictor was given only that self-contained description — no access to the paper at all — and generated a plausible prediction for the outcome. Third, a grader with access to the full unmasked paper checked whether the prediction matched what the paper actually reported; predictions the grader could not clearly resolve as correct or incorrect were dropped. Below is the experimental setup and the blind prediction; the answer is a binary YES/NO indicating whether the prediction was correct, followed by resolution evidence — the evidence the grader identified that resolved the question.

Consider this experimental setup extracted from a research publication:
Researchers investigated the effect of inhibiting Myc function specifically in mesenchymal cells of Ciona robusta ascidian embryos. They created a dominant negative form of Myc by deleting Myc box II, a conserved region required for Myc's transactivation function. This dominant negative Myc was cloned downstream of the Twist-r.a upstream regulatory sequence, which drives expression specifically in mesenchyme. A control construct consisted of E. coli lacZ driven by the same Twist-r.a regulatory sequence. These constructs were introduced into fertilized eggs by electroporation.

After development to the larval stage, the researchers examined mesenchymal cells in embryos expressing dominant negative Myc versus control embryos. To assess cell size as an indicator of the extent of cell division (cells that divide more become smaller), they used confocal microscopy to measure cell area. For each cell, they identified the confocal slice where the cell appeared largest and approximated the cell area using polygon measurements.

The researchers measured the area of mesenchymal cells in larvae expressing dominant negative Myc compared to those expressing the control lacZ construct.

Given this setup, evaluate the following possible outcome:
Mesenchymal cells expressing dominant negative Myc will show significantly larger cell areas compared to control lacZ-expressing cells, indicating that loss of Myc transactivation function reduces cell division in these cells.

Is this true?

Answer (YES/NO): YES